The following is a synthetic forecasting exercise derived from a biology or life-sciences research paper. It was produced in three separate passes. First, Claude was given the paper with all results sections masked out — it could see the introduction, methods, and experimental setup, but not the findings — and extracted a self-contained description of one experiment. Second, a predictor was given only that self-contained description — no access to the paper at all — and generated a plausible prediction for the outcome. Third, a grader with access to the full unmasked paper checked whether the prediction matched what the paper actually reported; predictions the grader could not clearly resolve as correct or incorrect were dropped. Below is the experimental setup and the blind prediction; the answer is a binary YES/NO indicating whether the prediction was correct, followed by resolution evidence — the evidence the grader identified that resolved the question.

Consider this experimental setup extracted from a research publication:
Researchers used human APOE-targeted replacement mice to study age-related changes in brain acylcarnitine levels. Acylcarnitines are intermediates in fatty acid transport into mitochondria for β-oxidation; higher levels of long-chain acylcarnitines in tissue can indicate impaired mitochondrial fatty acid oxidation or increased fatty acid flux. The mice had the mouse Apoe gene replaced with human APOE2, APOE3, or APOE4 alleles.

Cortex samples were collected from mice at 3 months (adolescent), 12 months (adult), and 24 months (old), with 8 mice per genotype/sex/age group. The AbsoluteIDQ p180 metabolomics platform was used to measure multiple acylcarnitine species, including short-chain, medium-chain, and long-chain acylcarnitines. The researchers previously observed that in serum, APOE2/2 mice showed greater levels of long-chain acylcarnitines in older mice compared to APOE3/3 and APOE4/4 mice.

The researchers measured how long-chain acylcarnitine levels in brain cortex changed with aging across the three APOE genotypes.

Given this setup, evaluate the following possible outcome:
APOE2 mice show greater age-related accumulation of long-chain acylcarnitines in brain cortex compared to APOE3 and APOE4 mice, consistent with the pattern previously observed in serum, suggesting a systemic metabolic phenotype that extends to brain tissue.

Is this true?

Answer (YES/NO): NO